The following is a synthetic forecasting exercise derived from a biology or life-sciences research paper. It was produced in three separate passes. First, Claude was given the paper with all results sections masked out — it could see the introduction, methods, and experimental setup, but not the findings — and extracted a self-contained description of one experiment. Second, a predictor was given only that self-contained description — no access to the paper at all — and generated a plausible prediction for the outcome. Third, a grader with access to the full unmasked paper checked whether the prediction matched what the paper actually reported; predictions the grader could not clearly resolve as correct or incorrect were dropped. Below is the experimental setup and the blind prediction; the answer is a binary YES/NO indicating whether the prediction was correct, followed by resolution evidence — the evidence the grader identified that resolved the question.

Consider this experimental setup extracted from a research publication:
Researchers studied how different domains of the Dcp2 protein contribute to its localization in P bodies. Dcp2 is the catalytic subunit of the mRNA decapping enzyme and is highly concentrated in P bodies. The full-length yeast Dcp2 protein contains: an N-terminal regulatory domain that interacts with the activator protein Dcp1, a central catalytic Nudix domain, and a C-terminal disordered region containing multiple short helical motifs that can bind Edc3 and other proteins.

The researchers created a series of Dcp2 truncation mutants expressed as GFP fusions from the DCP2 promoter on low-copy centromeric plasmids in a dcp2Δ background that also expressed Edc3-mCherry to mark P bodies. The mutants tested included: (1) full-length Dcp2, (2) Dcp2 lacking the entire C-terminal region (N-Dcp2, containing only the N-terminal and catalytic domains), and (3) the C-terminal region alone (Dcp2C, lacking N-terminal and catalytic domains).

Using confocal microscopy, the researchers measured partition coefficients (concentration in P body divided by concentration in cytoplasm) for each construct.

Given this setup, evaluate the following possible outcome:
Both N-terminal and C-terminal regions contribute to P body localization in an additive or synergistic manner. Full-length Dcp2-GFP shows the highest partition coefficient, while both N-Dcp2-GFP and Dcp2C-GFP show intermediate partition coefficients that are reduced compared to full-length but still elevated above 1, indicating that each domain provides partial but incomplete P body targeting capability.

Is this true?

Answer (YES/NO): NO